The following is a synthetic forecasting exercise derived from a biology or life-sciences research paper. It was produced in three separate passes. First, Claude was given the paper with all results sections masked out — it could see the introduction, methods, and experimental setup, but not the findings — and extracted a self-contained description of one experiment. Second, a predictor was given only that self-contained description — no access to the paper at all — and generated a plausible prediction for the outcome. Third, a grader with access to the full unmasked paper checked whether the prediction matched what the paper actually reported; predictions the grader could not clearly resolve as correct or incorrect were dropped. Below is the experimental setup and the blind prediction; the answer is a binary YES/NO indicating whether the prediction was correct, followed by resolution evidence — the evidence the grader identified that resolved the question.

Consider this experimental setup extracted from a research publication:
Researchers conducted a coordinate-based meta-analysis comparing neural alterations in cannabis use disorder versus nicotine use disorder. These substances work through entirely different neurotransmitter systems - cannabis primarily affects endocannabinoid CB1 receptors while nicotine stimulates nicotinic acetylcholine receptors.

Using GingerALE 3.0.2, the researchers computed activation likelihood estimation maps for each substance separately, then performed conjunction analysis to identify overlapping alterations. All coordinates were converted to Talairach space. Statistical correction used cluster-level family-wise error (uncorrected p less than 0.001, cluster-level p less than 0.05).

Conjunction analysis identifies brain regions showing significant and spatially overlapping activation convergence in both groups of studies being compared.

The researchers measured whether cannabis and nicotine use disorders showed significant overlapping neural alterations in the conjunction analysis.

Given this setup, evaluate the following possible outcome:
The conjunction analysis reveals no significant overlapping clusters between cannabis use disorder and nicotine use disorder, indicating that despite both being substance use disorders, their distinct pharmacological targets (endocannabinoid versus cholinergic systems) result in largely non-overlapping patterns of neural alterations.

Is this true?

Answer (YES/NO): NO